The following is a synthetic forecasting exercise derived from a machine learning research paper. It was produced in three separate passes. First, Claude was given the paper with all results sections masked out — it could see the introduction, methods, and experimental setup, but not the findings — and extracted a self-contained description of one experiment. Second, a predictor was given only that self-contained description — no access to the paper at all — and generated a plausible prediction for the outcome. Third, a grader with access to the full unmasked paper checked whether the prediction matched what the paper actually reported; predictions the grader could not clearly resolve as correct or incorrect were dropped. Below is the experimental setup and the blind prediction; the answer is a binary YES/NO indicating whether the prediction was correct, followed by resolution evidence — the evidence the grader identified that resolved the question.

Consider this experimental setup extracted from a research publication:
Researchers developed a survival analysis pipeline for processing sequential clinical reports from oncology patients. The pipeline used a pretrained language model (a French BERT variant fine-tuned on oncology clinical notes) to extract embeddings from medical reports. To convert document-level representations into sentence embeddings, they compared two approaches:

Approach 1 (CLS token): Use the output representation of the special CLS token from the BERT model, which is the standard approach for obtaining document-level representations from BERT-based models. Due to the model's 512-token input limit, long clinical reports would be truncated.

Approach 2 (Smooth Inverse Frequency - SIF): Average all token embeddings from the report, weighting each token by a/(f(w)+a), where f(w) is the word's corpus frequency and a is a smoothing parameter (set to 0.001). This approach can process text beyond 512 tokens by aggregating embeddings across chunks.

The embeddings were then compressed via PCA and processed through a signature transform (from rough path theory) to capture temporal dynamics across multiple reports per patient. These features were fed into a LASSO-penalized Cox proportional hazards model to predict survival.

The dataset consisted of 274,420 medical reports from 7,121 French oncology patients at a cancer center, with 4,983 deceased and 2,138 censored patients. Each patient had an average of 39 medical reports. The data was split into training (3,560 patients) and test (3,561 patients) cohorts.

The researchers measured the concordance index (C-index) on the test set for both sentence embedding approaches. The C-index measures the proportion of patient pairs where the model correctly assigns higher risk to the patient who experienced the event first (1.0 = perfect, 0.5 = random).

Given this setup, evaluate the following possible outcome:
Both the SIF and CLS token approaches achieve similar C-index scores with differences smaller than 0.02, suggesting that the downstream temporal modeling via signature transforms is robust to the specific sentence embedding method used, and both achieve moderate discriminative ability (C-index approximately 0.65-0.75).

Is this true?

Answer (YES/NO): NO